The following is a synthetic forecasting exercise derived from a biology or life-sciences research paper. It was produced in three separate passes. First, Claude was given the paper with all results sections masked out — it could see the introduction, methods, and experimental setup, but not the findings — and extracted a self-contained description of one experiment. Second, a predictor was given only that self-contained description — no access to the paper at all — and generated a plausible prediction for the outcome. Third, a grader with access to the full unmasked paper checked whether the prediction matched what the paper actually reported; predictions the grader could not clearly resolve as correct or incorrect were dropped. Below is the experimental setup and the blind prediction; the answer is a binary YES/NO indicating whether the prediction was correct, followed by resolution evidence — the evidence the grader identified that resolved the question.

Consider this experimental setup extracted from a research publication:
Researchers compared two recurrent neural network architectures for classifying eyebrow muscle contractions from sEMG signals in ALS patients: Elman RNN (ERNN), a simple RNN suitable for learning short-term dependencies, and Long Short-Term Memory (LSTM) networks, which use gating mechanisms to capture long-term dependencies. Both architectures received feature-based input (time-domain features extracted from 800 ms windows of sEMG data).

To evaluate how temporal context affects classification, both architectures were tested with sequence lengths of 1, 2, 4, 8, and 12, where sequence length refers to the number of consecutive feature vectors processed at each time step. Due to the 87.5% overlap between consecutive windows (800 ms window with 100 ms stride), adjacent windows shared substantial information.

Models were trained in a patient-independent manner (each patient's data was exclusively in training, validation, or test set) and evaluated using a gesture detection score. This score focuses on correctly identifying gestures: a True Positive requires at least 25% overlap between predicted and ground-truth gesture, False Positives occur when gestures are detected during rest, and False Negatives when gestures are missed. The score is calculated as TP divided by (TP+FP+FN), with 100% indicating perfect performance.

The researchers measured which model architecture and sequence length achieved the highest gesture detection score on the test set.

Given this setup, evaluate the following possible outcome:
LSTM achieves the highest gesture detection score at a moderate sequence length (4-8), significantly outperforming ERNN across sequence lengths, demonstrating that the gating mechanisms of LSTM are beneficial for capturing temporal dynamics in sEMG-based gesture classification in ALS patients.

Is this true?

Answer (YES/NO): NO